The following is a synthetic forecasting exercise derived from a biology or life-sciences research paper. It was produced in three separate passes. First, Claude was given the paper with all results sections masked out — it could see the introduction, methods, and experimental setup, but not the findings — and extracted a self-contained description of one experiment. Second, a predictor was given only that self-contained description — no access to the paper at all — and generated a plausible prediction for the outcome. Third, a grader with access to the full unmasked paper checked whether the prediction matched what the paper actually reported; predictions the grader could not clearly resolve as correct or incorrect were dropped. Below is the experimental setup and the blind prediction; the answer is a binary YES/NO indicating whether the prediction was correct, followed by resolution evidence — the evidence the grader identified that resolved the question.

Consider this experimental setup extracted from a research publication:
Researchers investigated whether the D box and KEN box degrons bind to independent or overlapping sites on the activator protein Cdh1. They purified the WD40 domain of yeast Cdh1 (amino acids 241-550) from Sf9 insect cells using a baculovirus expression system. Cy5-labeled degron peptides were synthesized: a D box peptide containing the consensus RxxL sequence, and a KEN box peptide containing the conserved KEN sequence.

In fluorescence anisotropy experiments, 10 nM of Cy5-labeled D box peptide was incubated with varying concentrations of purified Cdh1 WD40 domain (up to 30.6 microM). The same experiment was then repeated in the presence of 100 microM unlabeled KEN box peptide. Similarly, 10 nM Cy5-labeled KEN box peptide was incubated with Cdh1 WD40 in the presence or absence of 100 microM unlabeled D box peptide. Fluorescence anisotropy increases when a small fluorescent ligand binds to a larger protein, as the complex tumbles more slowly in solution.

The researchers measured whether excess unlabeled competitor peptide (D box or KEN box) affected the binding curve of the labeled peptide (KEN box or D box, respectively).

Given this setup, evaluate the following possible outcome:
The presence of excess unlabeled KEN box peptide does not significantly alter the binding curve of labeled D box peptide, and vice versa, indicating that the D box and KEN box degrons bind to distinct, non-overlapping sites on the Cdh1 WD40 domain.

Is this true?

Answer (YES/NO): NO